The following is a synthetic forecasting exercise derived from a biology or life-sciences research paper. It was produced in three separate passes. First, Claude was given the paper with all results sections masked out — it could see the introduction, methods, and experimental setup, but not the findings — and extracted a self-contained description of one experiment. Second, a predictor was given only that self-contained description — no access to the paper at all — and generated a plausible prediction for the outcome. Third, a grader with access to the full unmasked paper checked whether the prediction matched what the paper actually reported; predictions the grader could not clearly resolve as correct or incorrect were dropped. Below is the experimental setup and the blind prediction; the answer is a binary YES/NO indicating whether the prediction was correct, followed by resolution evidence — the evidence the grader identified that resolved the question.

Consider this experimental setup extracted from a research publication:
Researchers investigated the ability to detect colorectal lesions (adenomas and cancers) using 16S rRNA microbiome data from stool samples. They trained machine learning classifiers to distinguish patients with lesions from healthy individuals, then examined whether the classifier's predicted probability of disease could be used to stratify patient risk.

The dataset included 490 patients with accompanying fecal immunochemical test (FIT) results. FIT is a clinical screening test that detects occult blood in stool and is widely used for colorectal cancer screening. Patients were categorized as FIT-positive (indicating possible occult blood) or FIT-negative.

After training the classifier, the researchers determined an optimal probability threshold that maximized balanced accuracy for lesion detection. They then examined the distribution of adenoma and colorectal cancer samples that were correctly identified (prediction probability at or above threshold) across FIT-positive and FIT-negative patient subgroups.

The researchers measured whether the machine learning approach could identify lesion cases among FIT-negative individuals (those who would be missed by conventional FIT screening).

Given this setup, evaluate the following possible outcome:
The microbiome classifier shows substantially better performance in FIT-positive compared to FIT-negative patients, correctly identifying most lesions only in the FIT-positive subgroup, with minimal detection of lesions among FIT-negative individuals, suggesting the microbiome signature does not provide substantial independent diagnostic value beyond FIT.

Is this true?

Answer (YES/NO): NO